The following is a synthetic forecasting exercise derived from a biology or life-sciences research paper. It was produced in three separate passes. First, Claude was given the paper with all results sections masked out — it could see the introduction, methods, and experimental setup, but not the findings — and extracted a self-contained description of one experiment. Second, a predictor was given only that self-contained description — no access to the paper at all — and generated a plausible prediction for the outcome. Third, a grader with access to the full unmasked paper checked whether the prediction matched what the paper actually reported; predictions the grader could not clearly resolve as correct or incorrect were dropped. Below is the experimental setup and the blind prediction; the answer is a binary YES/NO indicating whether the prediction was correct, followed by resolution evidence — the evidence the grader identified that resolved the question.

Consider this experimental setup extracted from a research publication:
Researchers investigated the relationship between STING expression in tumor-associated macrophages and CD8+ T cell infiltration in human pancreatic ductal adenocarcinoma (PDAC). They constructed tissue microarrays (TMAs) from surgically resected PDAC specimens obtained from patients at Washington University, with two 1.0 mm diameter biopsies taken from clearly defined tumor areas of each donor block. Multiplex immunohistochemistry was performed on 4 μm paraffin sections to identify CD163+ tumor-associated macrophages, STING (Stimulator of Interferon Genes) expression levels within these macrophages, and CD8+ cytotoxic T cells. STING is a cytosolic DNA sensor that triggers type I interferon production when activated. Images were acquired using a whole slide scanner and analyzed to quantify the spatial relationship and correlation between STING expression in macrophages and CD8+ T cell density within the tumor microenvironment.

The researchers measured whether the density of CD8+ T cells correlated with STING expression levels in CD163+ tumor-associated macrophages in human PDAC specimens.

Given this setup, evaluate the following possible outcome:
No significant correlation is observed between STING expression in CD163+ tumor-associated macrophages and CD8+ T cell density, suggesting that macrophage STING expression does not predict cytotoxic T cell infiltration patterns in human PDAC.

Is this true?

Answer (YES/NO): NO